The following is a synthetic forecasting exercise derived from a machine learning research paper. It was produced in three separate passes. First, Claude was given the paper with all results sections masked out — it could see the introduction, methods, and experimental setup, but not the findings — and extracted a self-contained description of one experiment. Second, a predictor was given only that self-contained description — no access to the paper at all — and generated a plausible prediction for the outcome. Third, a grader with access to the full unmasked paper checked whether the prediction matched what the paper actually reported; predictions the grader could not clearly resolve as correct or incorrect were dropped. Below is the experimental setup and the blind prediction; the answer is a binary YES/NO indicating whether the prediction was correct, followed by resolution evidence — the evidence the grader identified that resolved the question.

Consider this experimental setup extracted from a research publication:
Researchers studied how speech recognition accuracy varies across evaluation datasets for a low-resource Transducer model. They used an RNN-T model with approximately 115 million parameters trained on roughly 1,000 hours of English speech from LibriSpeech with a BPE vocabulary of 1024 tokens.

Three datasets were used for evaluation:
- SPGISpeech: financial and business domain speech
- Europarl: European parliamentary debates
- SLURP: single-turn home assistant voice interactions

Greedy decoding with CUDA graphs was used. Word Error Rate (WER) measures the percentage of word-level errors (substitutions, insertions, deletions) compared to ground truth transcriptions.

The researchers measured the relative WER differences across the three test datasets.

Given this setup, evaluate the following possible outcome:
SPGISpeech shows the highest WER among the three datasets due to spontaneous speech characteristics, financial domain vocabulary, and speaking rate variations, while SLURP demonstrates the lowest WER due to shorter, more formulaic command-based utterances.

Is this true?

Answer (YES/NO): NO